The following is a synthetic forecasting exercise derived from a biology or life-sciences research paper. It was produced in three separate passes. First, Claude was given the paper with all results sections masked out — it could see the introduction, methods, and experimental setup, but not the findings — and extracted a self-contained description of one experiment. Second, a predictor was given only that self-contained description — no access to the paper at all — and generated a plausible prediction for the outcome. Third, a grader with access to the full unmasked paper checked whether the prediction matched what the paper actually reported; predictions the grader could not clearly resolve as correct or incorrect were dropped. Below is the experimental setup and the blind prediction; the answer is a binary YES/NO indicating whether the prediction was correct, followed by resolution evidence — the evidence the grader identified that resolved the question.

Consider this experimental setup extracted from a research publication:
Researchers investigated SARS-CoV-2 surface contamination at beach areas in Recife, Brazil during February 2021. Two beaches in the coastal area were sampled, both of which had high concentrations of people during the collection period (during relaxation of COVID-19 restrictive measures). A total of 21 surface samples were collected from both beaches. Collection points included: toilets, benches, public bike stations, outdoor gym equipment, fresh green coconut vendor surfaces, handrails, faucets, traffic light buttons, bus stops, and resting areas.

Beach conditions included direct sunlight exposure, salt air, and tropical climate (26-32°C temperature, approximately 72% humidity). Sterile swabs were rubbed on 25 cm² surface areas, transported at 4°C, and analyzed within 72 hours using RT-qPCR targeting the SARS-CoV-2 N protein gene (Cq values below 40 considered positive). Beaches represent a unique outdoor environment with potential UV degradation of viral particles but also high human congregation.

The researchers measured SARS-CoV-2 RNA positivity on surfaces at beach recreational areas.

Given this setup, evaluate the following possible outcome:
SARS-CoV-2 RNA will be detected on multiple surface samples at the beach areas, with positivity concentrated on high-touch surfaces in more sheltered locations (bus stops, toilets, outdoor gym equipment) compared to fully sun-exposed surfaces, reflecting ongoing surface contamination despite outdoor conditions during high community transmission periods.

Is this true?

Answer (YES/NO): NO